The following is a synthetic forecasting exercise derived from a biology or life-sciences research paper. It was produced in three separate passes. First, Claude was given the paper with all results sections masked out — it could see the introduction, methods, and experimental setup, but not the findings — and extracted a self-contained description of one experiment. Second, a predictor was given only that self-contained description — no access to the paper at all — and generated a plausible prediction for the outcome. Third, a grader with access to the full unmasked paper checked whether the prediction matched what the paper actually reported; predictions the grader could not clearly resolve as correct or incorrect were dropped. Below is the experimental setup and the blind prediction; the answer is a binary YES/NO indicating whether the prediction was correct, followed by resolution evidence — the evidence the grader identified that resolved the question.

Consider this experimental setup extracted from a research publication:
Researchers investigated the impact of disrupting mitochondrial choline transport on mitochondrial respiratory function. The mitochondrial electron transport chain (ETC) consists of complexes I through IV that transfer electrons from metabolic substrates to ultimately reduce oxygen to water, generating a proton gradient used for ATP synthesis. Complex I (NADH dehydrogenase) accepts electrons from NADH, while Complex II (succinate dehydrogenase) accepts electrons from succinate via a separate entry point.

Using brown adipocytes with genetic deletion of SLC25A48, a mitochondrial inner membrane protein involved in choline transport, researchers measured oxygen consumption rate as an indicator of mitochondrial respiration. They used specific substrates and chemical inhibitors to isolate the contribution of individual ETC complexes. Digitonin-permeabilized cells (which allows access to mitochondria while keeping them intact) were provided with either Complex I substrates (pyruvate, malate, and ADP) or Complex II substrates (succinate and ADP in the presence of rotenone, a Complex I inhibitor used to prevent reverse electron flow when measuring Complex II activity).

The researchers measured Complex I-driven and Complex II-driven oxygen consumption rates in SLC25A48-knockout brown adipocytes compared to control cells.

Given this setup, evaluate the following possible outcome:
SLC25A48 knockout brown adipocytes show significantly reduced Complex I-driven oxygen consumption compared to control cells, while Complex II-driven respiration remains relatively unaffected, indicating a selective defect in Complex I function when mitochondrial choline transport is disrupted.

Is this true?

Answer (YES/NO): NO